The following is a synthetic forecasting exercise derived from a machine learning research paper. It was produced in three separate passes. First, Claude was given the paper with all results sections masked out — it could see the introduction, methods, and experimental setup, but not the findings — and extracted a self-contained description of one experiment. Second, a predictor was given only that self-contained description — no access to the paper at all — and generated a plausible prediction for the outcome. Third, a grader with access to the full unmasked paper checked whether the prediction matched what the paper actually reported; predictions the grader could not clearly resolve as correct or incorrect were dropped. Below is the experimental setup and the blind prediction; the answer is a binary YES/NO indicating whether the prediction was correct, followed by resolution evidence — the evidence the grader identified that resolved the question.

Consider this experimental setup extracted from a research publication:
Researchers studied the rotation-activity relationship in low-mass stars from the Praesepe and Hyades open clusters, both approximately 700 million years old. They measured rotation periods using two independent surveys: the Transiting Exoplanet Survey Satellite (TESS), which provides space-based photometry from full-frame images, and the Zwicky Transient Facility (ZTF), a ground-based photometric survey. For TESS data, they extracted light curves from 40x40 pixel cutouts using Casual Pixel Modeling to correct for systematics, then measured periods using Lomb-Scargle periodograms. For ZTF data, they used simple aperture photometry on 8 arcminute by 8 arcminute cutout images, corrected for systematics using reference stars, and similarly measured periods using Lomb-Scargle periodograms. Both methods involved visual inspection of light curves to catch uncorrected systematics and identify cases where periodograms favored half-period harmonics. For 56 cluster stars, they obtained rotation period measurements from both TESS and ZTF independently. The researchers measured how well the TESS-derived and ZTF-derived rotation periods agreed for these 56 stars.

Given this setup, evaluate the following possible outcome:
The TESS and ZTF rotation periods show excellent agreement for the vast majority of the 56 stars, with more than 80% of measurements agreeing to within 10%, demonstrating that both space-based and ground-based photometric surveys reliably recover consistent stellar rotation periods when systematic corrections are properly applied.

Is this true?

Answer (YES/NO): YES